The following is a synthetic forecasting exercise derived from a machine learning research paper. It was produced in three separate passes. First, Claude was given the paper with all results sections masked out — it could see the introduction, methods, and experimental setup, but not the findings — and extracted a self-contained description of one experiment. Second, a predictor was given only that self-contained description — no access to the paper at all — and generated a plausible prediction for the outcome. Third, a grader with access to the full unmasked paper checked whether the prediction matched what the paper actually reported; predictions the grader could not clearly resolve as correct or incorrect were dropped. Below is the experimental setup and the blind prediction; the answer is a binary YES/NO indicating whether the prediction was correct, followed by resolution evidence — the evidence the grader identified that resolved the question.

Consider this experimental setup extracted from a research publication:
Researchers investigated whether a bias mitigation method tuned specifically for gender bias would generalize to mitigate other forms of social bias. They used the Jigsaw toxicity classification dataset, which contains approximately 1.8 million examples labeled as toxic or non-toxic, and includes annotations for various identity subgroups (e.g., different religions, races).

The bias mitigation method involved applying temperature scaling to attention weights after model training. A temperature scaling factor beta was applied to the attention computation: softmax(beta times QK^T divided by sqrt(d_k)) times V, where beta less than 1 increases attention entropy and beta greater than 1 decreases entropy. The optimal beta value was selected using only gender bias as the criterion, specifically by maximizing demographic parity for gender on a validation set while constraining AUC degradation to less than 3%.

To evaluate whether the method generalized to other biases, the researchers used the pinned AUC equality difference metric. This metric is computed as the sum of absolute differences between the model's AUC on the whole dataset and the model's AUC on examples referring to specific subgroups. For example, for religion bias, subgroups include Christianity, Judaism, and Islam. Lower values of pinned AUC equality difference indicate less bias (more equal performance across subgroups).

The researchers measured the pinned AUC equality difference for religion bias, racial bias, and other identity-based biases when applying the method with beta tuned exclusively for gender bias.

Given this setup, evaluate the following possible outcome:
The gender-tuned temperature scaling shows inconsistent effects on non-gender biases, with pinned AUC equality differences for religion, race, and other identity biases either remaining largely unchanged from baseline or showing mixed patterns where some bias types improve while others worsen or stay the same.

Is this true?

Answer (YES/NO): NO